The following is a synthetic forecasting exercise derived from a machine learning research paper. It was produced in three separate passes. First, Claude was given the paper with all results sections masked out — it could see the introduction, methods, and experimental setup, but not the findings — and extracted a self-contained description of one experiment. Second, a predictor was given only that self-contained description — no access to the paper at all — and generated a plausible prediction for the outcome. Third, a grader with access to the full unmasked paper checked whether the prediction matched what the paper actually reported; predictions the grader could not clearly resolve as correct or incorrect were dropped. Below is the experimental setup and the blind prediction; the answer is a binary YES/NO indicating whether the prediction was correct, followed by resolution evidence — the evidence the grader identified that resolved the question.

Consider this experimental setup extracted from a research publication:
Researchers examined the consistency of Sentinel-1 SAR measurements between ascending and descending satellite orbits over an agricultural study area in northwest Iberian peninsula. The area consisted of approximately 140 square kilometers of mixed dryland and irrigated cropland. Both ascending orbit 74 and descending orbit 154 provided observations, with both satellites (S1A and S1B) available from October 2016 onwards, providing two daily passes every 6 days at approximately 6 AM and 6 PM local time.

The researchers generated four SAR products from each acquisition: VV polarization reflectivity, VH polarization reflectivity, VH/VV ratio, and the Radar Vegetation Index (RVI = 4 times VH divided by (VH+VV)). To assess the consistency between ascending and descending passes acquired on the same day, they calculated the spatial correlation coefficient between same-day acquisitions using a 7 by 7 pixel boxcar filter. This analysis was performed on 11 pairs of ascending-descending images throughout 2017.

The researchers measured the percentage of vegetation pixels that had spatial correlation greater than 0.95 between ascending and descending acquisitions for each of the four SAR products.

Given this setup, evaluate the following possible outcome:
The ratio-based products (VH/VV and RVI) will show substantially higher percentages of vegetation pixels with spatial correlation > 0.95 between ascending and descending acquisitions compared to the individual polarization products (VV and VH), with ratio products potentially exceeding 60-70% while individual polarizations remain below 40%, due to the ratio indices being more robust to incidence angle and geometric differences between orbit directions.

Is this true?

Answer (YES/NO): NO